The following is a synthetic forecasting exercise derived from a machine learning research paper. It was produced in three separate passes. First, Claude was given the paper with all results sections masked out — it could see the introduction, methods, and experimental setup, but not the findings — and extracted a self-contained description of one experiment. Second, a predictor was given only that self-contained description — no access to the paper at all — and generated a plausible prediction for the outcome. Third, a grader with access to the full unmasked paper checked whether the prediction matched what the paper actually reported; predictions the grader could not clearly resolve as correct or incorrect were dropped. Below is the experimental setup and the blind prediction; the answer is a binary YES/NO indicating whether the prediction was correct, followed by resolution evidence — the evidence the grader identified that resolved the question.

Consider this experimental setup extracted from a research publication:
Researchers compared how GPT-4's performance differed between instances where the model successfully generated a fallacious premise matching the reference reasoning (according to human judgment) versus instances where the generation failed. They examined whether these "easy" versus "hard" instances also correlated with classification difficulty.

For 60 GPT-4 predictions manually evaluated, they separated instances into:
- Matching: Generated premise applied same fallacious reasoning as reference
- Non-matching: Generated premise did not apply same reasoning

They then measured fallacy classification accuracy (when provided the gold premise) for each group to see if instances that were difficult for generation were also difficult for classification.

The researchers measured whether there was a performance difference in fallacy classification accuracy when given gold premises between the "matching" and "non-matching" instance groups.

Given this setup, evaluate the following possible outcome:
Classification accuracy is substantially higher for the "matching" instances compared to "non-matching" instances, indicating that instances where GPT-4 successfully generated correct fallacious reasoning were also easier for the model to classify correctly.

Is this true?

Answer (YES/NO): NO